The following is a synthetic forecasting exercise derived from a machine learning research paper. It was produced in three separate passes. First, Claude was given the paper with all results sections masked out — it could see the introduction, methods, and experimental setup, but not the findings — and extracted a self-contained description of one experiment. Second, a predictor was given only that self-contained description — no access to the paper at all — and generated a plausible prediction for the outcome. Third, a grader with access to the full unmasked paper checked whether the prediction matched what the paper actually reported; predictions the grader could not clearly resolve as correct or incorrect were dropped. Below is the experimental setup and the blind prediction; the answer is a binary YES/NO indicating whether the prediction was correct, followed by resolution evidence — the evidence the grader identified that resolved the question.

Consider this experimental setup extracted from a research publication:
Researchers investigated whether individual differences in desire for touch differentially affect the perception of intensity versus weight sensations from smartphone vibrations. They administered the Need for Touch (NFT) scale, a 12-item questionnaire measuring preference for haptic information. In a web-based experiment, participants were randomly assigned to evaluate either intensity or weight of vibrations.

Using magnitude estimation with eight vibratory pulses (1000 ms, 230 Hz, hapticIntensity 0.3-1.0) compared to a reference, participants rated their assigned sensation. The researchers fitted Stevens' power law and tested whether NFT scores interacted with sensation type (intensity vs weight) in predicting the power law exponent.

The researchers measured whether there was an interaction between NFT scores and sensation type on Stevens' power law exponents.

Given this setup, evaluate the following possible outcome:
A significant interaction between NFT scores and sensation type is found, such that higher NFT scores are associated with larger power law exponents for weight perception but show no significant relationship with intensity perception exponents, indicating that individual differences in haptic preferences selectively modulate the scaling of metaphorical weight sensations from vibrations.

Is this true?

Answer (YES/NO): NO